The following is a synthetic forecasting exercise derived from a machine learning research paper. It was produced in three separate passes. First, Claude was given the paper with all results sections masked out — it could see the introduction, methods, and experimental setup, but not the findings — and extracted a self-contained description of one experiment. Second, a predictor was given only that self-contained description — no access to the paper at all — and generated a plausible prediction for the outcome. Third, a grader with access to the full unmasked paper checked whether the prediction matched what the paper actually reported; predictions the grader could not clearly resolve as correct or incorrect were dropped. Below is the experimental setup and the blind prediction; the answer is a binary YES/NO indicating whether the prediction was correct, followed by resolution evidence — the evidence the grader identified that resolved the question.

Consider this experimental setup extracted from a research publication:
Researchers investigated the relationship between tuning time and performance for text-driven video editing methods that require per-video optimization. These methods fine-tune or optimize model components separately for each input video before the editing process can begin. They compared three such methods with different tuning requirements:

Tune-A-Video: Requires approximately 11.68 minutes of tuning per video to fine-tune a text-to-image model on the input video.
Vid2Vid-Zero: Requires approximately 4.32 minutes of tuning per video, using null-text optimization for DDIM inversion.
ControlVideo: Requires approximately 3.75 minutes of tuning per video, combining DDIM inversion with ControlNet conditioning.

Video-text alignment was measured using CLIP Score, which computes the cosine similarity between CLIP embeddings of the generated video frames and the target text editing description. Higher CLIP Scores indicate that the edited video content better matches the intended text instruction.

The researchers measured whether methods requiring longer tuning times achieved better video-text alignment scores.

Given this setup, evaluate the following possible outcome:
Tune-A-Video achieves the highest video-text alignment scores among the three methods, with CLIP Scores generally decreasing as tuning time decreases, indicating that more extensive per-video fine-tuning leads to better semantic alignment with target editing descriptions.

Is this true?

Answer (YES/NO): NO